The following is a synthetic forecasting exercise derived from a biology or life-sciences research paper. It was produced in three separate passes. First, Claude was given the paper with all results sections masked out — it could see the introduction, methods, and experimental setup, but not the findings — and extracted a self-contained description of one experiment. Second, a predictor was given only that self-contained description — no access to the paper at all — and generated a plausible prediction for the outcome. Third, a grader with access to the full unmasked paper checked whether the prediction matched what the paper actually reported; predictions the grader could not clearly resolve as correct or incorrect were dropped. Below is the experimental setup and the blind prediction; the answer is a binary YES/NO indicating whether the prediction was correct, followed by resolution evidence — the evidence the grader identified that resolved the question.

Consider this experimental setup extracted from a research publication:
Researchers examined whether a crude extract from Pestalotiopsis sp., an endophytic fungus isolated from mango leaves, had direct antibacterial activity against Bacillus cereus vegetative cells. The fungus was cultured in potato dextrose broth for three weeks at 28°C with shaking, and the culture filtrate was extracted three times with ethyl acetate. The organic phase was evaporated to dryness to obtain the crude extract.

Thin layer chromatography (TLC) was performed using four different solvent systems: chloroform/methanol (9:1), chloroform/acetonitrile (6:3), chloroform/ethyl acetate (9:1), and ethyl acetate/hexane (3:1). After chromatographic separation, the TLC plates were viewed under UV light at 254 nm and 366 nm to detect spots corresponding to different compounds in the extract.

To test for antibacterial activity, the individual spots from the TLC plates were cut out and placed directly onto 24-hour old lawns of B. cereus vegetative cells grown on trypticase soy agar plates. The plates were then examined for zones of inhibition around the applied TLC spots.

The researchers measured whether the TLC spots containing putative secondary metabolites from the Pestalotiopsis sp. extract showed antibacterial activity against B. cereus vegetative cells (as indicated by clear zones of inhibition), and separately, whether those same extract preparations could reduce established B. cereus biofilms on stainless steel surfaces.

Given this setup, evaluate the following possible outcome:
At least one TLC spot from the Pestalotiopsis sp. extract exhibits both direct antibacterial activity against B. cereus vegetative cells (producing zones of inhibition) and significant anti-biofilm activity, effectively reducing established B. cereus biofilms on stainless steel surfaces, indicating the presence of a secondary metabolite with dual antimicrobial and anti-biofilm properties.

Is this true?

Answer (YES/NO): NO